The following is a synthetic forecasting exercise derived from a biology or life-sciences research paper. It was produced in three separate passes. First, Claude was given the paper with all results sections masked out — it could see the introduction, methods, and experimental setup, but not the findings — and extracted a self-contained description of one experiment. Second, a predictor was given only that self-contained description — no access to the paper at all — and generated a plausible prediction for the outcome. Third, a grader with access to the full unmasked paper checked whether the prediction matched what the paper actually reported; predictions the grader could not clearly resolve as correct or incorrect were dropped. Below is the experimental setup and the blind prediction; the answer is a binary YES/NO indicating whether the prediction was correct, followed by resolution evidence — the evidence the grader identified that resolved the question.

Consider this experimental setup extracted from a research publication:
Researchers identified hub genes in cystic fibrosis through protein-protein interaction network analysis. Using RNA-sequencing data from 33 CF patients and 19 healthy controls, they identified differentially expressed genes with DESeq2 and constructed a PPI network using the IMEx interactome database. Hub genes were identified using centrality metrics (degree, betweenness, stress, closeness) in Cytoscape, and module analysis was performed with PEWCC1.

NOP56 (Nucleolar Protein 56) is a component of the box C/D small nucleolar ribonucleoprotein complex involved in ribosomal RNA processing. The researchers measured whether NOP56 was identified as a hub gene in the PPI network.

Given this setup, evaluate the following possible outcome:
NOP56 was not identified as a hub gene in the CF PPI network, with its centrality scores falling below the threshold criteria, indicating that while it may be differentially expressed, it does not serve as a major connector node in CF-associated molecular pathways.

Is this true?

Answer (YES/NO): NO